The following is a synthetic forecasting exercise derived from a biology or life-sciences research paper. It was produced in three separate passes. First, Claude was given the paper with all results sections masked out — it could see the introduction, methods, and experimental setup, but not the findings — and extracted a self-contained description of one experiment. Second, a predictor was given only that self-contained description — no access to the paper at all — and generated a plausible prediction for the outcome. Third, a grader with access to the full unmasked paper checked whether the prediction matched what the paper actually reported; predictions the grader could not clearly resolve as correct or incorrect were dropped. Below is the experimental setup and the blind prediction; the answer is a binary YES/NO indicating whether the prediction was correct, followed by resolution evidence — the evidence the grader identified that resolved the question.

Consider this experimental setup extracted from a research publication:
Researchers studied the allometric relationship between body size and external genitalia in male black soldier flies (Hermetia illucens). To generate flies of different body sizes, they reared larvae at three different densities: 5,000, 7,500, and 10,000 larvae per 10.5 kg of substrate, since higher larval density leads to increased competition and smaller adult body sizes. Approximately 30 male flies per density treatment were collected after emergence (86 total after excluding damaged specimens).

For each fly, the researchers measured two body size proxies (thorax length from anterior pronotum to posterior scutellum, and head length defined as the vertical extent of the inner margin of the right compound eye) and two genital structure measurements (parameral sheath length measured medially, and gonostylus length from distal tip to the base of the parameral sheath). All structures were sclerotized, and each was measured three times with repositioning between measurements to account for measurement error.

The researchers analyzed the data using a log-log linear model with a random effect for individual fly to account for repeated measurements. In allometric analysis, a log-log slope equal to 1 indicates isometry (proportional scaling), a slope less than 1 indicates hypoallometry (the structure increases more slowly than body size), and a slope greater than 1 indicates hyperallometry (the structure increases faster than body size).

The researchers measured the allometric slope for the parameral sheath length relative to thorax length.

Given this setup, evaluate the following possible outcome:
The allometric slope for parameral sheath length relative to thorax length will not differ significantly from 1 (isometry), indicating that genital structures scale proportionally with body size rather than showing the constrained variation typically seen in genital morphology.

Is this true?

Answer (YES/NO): NO